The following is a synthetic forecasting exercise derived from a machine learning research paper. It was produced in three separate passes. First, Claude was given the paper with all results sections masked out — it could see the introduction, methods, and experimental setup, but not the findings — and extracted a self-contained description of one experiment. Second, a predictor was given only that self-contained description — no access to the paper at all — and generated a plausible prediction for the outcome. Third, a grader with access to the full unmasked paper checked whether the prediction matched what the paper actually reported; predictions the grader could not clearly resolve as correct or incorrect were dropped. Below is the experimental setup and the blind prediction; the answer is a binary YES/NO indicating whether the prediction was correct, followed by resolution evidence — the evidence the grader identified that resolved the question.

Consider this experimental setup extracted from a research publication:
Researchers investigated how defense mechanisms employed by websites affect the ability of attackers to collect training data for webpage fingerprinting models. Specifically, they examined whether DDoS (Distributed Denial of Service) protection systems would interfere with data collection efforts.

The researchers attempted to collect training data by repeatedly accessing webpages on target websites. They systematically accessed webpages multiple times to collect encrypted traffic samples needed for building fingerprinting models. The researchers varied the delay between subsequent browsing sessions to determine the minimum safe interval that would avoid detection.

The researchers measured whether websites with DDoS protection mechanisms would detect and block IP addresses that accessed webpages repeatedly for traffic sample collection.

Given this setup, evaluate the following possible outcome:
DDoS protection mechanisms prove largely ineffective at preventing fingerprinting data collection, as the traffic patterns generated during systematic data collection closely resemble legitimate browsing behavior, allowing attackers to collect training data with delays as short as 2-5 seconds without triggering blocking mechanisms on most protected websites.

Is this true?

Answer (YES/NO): NO